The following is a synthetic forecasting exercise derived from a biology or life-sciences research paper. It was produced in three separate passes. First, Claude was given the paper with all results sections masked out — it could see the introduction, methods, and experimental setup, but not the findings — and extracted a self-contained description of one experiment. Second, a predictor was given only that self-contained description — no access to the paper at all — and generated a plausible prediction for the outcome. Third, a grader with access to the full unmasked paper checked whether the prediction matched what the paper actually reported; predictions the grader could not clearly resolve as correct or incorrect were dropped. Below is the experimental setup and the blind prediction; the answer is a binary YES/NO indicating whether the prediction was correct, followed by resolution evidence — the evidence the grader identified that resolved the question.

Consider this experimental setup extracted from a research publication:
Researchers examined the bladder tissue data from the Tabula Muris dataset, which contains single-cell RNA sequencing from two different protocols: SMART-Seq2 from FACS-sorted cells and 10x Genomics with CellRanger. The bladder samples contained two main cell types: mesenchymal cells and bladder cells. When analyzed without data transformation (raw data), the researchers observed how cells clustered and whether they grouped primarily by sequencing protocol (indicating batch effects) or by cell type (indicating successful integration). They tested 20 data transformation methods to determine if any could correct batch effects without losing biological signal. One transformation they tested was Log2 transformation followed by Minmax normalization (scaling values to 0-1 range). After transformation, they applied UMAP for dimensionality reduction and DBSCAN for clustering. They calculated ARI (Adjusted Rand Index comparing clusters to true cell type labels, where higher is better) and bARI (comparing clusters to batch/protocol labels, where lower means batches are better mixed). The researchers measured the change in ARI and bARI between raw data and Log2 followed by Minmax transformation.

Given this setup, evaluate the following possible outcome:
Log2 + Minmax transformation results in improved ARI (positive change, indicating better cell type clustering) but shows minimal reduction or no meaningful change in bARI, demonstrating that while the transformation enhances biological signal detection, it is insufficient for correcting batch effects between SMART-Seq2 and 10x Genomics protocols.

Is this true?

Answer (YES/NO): NO